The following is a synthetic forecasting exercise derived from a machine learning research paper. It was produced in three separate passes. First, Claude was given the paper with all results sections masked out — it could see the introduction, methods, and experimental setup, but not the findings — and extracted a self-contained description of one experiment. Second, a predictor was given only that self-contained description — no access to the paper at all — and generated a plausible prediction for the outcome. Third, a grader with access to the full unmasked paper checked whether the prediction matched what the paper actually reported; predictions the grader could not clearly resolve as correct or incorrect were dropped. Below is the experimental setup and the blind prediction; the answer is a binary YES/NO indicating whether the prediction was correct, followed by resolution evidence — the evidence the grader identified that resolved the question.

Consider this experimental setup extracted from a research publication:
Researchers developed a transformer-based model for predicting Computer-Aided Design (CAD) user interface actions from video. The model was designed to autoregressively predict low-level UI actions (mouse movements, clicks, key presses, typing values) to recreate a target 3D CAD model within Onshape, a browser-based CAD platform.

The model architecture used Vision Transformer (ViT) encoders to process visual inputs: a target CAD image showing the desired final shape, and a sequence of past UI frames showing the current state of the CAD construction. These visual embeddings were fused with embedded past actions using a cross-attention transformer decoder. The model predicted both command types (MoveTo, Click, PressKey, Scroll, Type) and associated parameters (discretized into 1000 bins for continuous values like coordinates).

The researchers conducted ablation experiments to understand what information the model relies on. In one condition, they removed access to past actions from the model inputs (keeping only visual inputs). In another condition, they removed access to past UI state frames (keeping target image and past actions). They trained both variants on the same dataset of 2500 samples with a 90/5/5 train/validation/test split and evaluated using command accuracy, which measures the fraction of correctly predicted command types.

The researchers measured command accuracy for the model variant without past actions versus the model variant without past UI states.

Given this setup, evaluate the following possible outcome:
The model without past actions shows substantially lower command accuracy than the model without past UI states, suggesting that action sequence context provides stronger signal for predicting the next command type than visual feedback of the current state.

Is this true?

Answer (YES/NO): YES